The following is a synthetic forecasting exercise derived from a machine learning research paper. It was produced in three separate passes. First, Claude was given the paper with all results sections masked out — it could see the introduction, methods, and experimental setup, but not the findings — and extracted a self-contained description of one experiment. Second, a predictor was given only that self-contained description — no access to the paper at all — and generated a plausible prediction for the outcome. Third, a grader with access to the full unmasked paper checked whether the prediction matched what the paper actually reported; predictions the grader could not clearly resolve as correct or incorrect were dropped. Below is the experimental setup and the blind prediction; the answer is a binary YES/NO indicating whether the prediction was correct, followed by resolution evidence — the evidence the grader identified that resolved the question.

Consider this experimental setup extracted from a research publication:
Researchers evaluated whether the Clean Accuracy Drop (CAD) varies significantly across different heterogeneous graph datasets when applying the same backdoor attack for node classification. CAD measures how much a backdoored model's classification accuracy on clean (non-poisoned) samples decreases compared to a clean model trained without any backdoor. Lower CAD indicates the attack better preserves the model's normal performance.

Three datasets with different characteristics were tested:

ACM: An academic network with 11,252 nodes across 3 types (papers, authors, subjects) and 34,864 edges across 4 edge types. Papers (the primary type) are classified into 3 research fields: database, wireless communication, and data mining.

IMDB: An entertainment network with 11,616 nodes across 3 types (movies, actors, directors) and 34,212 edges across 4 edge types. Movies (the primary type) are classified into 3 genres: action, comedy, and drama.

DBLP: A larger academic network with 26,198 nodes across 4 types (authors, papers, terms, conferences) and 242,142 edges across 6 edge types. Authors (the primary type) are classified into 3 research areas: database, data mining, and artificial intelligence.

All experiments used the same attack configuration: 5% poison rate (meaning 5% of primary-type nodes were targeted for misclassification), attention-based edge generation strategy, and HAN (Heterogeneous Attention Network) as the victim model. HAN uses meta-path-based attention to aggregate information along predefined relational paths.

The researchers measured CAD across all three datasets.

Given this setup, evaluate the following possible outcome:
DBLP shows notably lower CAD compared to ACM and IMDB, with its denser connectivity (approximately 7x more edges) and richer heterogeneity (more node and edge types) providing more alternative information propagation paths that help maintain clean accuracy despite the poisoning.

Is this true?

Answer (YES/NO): NO